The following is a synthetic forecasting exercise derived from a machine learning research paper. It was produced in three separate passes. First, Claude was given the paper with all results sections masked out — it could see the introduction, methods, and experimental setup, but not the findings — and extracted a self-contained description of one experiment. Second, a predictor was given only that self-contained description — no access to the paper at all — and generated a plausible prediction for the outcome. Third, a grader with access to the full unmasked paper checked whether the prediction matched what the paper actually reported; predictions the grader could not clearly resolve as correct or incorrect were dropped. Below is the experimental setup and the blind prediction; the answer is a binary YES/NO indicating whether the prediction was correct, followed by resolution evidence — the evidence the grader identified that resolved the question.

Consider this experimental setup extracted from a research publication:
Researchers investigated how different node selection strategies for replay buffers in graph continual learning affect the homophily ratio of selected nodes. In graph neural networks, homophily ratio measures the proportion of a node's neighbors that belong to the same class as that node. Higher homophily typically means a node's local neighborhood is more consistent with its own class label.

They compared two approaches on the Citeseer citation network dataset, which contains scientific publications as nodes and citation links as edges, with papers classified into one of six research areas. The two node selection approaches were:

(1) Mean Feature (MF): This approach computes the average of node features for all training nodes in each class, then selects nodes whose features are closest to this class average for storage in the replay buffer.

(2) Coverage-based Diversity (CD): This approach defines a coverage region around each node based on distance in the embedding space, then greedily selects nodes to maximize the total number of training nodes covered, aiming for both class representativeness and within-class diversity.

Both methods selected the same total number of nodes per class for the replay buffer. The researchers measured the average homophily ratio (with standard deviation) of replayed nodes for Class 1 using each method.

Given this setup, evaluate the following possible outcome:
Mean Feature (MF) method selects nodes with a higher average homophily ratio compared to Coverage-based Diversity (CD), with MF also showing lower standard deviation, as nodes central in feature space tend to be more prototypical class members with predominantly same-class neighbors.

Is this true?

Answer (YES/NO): YES